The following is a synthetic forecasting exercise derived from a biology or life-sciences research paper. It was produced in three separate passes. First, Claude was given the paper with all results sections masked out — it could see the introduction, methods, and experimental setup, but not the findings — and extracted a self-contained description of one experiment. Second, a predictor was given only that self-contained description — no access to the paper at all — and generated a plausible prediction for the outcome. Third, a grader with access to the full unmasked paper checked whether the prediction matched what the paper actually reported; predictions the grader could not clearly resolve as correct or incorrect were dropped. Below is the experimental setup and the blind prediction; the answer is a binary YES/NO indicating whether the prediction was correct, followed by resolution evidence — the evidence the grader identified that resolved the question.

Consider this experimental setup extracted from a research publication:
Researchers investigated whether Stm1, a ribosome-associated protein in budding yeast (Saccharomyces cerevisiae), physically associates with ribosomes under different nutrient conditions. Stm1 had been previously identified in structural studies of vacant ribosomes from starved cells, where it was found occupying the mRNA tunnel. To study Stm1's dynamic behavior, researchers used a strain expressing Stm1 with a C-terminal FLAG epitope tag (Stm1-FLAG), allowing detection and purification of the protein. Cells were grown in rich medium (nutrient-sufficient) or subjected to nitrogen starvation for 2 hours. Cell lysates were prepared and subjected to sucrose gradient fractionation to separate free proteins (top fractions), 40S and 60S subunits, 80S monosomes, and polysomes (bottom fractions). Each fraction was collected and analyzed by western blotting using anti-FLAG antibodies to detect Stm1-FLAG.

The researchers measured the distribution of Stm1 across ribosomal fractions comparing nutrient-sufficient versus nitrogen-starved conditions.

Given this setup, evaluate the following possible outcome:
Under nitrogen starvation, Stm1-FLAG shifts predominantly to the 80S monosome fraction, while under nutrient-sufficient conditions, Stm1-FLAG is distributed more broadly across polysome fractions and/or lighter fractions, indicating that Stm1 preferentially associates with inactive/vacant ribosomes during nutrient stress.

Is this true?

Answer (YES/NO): YES